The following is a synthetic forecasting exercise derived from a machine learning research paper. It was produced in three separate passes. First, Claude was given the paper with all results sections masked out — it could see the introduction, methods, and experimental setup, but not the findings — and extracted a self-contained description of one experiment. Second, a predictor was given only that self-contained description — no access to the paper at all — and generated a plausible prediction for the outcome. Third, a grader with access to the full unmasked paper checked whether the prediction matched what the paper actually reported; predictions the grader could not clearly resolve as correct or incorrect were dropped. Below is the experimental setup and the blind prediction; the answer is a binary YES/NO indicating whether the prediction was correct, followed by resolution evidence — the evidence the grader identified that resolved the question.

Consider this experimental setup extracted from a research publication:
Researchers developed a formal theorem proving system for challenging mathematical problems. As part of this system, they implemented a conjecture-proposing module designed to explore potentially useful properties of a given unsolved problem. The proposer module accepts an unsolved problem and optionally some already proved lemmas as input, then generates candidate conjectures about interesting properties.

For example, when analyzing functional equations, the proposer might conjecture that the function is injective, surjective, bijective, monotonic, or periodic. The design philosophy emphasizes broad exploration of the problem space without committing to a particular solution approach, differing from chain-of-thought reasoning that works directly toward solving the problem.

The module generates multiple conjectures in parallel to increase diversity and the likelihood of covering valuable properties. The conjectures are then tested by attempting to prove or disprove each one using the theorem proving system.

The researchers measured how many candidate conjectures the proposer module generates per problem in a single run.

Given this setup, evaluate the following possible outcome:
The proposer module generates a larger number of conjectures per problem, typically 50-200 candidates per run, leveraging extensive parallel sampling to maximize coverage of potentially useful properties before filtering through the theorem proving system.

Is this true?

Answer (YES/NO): NO